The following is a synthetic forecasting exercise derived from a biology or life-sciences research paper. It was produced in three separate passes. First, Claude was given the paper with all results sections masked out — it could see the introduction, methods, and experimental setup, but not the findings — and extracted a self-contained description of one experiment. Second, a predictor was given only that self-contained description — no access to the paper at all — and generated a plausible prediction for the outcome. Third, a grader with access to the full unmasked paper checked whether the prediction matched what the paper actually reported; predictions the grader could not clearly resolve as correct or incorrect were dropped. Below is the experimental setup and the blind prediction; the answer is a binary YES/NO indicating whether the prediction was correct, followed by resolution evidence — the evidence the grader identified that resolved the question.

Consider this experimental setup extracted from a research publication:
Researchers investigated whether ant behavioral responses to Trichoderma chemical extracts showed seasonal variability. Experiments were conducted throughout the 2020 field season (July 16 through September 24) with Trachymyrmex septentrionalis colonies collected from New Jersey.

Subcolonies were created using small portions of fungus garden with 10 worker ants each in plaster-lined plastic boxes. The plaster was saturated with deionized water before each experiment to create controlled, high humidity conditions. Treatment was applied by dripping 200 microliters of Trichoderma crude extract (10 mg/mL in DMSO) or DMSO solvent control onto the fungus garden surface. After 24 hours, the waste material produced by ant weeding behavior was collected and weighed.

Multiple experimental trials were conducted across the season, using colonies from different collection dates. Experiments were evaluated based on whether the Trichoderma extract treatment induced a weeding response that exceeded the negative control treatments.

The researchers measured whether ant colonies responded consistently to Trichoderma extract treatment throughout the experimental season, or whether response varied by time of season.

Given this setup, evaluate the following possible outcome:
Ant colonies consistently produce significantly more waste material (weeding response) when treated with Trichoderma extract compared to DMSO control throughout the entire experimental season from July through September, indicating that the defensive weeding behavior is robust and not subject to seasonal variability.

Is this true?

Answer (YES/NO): NO